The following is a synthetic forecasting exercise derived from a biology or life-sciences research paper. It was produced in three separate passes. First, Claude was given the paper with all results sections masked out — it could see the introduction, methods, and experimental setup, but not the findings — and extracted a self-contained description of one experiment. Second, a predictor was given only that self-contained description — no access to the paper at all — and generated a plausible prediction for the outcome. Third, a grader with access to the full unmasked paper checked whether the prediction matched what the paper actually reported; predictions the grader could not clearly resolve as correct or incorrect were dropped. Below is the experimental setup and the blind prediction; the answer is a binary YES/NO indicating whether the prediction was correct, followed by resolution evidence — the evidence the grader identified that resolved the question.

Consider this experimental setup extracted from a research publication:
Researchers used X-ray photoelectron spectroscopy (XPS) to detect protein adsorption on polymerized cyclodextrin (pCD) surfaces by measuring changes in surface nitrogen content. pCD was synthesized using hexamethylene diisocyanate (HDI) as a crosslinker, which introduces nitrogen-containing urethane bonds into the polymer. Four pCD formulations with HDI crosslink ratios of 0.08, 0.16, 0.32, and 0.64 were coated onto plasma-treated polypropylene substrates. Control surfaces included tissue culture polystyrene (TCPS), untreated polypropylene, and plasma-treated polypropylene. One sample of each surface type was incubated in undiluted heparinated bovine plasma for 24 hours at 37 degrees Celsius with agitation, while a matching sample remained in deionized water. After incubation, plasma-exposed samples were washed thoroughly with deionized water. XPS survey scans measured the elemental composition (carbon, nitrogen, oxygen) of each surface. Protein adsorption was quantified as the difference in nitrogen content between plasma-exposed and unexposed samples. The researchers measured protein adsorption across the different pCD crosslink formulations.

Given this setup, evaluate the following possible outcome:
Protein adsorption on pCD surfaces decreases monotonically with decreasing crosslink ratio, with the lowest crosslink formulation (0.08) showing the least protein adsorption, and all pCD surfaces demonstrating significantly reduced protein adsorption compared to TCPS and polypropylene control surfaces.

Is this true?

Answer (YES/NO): NO